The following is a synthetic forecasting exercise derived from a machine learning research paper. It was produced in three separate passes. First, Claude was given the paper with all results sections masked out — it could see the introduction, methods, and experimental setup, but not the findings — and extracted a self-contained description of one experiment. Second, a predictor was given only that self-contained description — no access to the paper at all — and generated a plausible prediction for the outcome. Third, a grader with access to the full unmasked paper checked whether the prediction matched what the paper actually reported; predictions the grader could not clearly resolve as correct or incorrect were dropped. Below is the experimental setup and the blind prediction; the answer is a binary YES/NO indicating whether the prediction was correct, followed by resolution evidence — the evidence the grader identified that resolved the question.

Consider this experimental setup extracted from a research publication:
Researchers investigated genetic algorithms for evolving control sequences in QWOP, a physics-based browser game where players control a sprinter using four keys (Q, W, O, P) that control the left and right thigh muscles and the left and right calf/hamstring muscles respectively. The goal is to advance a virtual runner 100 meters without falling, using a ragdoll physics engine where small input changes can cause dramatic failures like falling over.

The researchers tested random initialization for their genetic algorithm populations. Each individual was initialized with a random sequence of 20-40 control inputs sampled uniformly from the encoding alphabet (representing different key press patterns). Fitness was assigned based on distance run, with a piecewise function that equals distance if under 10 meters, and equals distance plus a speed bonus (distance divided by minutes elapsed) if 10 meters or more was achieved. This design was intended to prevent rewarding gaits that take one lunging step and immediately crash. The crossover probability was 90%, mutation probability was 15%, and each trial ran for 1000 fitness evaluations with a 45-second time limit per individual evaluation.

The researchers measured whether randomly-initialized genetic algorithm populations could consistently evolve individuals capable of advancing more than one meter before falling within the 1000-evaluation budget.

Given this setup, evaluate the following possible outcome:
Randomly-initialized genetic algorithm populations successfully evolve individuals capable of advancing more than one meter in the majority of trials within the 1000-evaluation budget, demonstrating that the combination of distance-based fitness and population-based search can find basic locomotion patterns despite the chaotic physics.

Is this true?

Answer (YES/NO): NO